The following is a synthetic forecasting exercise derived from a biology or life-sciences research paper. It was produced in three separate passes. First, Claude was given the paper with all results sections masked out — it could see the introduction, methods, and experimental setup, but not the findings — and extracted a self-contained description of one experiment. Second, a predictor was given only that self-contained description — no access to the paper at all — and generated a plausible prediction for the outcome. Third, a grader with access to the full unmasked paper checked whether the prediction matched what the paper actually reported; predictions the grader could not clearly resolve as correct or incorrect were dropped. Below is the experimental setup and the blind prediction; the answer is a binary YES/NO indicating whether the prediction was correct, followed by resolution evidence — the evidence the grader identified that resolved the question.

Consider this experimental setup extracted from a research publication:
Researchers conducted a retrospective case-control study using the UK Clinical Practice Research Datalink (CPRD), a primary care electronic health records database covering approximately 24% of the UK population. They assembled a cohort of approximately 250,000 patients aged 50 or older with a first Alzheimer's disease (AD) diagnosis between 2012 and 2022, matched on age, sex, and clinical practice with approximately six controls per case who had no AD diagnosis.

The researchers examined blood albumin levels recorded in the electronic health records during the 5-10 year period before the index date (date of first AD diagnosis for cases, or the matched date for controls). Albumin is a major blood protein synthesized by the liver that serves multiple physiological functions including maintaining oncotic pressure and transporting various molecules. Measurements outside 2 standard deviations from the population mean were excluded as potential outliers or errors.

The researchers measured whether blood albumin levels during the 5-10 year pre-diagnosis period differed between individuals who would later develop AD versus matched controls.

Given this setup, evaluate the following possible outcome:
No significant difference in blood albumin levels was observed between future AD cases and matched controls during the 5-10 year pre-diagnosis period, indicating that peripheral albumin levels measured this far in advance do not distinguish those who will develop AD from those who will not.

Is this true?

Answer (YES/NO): NO